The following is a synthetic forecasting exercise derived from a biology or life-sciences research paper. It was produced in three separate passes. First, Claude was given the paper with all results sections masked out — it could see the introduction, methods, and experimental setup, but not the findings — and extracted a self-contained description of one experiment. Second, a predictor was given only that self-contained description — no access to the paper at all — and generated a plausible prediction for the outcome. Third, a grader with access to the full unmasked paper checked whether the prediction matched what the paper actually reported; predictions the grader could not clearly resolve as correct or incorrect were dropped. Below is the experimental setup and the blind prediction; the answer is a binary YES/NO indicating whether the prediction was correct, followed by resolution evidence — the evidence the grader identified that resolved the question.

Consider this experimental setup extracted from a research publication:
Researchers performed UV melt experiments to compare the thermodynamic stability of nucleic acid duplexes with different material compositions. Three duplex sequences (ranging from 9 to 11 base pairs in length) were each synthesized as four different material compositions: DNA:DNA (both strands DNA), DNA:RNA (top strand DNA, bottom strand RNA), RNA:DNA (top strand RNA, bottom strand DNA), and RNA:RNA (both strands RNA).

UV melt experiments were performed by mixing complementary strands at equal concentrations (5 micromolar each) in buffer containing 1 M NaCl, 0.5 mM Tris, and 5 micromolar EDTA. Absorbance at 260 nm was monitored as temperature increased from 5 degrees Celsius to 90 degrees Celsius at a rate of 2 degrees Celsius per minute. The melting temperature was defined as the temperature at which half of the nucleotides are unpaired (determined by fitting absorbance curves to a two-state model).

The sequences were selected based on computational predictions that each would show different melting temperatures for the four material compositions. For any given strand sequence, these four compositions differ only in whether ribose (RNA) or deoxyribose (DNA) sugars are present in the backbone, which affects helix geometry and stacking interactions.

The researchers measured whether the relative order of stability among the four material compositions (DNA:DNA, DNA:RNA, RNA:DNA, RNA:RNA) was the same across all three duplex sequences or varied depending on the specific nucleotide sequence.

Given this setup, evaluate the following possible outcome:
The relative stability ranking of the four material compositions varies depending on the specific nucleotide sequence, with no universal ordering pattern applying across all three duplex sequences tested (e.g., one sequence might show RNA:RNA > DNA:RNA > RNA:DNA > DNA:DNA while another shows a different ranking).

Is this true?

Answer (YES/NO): YES